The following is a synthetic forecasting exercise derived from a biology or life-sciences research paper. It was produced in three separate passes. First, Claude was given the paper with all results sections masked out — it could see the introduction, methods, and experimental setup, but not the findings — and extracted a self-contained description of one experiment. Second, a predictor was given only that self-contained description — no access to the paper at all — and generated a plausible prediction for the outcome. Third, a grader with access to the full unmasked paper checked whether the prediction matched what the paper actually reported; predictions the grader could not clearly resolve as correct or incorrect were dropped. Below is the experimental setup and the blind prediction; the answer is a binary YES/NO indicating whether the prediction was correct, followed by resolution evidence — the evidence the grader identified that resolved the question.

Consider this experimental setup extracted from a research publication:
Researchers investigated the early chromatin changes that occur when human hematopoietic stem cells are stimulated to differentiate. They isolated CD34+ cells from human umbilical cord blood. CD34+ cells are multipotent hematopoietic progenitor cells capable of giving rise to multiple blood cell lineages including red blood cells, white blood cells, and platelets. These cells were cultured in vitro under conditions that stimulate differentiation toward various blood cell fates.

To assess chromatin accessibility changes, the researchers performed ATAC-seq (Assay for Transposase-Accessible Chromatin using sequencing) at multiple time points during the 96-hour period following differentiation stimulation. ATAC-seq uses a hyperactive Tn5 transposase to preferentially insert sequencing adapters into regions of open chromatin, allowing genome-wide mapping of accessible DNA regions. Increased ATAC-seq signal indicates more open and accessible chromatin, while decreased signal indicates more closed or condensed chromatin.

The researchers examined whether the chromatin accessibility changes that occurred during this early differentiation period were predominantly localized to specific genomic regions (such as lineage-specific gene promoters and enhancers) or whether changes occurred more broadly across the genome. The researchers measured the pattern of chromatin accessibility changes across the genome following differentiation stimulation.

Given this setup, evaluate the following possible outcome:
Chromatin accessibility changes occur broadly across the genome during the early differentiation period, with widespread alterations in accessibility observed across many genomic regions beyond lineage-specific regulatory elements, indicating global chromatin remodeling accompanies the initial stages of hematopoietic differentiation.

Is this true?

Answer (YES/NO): YES